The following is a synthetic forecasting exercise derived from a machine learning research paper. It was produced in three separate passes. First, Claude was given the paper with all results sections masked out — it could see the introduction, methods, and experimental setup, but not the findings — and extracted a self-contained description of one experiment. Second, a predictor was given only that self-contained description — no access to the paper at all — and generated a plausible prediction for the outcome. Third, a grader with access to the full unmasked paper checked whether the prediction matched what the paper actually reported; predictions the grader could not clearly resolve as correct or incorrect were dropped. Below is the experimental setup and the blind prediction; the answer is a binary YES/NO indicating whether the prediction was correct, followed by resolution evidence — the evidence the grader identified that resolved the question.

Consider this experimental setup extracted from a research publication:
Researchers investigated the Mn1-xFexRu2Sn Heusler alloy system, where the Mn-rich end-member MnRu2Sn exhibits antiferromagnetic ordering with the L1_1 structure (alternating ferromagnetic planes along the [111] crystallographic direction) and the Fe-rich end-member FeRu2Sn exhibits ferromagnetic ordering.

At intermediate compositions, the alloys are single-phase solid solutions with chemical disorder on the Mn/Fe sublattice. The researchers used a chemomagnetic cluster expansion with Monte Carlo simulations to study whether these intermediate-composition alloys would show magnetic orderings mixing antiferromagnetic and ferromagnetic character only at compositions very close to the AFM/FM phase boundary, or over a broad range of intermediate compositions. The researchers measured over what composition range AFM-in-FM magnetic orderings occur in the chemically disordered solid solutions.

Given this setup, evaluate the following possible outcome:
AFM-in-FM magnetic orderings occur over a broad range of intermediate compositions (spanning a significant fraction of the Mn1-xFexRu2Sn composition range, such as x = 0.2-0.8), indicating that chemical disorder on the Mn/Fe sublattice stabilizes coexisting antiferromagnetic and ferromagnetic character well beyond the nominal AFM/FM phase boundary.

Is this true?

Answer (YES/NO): YES